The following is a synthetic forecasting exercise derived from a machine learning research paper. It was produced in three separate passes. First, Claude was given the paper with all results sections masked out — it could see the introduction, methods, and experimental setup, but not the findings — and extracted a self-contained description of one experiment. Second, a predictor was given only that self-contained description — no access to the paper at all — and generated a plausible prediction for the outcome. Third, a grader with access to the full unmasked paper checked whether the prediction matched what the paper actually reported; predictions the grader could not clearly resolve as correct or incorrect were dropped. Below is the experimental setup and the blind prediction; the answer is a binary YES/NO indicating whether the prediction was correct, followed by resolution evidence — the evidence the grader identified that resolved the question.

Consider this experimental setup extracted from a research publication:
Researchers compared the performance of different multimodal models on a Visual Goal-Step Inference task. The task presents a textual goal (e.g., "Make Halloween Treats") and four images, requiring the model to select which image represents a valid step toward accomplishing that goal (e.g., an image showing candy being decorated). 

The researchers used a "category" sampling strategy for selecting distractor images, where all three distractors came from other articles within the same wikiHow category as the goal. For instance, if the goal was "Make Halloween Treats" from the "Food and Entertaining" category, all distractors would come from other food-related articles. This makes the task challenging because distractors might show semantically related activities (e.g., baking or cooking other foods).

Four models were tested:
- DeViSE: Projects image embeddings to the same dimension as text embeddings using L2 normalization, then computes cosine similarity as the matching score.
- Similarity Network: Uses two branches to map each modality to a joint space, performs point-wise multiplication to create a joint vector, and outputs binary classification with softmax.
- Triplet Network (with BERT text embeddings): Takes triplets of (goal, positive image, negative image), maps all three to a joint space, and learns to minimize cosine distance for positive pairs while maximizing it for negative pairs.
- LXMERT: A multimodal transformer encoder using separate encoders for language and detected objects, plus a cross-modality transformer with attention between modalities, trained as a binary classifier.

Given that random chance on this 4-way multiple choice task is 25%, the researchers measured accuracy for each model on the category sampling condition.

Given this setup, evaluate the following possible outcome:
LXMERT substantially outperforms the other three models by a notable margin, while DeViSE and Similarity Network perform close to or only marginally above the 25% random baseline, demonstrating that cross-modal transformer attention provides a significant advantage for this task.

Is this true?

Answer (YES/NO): NO